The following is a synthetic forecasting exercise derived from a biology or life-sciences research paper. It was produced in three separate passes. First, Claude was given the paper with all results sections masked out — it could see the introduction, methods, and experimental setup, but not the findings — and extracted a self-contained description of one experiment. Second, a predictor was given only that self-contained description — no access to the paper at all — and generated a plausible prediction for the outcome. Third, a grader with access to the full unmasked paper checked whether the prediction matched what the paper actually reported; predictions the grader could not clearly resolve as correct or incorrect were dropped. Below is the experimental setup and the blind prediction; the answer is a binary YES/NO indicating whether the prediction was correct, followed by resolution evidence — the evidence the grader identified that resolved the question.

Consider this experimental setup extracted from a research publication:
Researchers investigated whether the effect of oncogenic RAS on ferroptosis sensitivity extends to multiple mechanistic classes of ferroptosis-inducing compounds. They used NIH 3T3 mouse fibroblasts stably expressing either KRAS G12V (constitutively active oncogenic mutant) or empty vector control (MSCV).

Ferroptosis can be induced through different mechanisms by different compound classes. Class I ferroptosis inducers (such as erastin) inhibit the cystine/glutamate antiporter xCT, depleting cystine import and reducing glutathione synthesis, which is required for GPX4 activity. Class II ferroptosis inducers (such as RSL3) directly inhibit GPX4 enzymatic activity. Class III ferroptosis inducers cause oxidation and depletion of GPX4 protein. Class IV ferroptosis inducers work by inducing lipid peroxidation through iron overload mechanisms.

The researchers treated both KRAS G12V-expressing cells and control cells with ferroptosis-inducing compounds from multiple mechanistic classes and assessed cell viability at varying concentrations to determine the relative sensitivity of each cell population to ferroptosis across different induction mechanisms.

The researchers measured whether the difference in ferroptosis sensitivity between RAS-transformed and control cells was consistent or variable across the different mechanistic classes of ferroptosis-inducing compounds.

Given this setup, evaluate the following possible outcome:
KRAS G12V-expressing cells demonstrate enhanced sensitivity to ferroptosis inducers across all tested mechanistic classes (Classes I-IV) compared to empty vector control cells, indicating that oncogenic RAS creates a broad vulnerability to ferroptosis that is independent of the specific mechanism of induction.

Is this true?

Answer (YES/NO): NO